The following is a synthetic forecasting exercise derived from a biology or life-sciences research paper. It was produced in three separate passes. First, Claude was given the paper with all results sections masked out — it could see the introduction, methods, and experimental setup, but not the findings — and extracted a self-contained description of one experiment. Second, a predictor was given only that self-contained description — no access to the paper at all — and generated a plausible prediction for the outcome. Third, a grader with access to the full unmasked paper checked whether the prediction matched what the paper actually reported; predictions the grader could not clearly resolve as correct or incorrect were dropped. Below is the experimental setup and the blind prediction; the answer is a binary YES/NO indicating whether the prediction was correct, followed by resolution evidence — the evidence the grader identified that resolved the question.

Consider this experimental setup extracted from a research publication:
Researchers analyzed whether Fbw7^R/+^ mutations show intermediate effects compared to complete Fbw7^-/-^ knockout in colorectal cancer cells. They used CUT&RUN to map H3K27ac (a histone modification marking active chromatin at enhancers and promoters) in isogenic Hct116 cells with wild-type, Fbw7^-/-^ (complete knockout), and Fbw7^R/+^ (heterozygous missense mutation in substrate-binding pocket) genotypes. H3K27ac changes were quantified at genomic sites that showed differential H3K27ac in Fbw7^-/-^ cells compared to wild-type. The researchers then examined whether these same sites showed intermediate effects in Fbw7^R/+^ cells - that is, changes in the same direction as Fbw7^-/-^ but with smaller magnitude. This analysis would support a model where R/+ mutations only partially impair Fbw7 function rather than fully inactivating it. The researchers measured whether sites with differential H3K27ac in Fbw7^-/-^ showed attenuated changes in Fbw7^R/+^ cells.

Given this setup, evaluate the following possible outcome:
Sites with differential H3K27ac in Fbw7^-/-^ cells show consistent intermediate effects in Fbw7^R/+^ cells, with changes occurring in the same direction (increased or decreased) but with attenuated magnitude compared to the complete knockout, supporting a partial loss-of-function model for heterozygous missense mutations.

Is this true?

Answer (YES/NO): YES